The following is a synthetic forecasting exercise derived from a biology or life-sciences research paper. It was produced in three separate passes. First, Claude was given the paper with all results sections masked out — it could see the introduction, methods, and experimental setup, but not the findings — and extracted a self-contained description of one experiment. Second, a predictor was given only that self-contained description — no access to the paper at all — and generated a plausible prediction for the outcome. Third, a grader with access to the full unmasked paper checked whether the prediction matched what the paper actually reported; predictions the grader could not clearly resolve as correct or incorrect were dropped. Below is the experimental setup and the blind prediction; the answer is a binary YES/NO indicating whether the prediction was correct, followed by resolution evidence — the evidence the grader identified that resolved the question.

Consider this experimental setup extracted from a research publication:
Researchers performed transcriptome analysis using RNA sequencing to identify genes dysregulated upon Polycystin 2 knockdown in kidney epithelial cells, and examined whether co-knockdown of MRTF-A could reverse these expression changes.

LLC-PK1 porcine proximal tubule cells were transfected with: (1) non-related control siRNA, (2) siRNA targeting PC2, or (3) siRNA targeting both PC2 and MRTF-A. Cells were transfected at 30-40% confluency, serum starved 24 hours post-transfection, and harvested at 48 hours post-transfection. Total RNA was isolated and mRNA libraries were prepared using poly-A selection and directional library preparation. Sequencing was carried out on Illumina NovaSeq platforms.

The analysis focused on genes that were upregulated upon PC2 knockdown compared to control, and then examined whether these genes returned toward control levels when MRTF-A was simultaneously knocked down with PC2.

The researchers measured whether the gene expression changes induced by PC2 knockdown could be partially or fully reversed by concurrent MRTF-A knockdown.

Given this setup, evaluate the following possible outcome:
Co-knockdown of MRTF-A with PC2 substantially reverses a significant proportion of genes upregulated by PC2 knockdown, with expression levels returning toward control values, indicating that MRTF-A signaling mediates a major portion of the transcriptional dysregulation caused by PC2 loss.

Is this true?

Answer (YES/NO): YES